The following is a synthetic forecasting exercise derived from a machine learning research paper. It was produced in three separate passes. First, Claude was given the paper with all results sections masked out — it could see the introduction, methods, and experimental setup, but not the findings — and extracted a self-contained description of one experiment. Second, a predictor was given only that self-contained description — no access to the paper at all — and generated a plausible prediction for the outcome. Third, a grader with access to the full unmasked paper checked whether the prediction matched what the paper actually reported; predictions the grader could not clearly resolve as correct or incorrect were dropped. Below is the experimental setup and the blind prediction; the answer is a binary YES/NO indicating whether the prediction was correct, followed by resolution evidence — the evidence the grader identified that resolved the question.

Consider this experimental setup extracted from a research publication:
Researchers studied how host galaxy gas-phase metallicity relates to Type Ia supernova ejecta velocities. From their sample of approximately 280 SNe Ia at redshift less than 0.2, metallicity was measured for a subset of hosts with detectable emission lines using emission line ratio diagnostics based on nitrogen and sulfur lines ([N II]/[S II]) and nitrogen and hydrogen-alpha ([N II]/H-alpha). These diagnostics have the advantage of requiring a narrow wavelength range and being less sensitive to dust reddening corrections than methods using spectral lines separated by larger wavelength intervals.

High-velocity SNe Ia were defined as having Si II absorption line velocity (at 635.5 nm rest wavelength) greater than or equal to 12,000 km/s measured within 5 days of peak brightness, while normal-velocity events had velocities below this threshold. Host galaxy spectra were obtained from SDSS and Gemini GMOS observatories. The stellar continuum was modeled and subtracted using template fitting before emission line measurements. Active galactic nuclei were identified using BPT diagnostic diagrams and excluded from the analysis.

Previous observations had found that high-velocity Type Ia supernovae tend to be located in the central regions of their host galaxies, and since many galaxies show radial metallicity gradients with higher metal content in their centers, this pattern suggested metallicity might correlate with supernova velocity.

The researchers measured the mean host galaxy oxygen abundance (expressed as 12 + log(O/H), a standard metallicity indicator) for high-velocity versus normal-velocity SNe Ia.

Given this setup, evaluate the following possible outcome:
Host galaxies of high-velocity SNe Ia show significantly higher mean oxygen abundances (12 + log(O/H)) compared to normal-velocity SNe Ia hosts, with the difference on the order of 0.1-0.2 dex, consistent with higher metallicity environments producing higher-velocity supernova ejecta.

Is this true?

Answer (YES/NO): NO